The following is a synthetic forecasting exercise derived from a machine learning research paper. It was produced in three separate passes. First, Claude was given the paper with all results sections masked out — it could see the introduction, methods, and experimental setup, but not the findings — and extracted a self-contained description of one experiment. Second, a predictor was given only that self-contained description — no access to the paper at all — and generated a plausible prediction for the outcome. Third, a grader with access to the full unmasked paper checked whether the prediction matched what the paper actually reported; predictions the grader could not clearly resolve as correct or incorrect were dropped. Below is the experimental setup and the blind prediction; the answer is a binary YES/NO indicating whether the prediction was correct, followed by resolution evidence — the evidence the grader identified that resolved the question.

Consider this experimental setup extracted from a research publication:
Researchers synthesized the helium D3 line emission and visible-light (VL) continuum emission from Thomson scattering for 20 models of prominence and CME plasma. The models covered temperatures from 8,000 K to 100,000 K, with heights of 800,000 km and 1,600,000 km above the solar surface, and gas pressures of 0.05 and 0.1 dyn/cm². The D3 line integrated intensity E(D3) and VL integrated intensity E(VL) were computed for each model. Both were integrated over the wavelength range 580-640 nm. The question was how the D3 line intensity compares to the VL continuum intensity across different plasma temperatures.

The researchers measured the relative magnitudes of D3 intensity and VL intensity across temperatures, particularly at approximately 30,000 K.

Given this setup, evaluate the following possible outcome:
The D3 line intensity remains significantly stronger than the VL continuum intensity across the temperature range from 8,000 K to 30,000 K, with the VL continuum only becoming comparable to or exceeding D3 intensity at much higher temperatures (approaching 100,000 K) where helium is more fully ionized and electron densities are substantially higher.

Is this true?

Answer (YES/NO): NO